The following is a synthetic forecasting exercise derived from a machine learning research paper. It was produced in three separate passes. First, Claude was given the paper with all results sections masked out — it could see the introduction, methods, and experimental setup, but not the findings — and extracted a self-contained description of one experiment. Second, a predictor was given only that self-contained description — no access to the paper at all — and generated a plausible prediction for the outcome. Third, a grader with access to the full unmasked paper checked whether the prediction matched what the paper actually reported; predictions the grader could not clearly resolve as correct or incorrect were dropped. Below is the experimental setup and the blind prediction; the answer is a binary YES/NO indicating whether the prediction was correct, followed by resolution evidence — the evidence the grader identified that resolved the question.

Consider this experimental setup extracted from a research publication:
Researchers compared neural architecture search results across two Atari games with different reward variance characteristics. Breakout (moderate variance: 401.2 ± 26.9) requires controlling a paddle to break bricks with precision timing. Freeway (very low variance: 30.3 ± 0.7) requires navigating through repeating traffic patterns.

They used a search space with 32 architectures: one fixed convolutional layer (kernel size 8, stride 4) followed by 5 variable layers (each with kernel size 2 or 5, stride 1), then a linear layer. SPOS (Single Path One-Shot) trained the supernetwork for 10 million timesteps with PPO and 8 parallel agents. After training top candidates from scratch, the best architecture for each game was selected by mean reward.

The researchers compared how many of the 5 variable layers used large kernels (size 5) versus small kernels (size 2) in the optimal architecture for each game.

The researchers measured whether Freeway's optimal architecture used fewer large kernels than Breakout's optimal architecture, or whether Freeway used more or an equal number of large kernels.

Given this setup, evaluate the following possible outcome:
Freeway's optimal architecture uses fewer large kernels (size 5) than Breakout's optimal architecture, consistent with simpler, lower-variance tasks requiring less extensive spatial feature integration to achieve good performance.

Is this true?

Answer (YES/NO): NO